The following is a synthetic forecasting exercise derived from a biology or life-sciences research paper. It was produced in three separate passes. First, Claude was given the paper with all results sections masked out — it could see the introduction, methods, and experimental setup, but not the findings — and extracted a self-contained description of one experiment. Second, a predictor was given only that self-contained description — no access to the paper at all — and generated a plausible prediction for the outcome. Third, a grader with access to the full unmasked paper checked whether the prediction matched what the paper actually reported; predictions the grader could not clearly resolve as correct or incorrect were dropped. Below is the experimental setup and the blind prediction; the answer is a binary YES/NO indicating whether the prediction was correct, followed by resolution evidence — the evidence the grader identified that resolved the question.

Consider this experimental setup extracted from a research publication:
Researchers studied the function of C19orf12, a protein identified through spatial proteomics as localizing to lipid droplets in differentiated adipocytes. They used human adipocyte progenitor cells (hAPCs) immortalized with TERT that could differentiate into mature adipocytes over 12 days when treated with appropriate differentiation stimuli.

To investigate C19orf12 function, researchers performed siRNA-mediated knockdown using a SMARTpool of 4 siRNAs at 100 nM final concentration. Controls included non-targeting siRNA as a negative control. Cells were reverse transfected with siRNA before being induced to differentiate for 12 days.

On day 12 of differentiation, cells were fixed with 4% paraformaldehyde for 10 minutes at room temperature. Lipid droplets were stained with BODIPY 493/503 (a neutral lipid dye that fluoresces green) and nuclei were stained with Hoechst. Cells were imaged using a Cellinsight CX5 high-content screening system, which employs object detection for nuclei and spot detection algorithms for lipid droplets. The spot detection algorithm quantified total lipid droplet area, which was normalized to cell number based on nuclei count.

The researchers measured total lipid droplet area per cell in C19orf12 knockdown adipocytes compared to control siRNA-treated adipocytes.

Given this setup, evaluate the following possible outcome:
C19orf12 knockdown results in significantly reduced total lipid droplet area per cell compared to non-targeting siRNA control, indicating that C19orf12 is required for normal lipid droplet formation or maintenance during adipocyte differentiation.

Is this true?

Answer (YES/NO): NO